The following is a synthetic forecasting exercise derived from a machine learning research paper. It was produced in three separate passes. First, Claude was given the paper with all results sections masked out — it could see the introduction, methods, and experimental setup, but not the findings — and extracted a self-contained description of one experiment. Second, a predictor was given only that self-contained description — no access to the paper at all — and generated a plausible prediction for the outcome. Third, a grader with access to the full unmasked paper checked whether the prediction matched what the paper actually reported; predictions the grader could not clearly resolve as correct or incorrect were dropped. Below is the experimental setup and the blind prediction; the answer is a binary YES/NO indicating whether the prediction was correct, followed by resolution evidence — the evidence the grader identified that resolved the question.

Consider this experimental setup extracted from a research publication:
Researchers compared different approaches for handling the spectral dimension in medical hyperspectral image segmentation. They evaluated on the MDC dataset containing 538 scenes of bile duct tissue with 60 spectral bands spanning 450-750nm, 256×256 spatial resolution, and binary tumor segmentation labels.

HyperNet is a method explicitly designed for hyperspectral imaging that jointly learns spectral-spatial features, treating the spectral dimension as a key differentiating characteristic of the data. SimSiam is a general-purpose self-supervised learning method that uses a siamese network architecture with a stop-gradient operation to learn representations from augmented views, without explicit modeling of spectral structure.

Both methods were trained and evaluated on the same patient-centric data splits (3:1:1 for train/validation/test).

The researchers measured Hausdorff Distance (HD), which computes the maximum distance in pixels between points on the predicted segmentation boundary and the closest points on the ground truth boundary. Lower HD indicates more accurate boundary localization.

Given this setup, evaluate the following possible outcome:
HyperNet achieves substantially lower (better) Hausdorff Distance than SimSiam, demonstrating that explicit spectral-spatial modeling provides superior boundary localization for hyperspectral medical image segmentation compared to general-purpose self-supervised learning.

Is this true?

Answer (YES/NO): NO